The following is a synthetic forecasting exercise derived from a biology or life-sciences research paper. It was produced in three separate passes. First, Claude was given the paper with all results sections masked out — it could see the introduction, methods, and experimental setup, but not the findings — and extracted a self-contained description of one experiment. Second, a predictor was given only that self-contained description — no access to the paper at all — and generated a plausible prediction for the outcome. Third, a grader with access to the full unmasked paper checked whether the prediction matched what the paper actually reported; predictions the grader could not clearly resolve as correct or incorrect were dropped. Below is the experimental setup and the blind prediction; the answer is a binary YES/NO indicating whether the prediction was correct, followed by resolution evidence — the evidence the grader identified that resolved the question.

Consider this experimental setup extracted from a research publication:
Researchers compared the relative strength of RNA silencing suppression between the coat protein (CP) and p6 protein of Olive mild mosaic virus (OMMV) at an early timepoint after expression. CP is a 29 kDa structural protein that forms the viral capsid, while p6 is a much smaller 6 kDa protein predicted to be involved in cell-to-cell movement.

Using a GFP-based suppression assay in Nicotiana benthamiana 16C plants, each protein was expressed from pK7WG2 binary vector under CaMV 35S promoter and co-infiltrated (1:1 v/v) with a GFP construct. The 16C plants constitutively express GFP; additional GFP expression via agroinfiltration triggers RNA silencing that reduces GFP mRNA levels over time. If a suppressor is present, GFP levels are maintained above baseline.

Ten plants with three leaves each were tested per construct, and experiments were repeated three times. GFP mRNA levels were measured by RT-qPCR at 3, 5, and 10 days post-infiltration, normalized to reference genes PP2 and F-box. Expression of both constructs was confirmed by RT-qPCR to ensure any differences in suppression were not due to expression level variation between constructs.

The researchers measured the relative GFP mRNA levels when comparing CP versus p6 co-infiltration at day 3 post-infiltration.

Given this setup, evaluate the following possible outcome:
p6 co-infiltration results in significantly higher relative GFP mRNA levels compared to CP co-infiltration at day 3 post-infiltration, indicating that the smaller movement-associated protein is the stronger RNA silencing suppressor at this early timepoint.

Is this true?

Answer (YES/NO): NO